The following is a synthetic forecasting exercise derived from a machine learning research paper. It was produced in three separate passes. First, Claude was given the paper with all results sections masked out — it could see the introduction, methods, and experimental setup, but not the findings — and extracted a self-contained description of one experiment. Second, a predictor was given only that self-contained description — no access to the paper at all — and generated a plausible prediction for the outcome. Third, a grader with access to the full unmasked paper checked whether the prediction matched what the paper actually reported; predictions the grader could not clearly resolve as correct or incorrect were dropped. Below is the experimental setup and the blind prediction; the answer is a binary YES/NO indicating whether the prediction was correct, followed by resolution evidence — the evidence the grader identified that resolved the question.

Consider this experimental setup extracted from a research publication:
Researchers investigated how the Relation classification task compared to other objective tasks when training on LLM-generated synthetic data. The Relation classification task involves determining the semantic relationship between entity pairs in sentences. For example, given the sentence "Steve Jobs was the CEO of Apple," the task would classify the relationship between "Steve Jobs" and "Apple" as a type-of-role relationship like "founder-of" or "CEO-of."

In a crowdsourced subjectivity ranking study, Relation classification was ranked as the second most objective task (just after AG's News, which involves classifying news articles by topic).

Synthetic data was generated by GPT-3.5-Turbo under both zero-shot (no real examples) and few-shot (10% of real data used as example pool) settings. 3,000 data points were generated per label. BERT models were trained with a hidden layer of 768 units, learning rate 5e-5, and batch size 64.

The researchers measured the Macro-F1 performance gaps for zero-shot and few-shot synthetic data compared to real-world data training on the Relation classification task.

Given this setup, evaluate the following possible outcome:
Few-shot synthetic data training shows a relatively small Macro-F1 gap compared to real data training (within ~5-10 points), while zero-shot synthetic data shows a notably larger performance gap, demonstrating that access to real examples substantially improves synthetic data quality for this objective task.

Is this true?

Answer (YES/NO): NO